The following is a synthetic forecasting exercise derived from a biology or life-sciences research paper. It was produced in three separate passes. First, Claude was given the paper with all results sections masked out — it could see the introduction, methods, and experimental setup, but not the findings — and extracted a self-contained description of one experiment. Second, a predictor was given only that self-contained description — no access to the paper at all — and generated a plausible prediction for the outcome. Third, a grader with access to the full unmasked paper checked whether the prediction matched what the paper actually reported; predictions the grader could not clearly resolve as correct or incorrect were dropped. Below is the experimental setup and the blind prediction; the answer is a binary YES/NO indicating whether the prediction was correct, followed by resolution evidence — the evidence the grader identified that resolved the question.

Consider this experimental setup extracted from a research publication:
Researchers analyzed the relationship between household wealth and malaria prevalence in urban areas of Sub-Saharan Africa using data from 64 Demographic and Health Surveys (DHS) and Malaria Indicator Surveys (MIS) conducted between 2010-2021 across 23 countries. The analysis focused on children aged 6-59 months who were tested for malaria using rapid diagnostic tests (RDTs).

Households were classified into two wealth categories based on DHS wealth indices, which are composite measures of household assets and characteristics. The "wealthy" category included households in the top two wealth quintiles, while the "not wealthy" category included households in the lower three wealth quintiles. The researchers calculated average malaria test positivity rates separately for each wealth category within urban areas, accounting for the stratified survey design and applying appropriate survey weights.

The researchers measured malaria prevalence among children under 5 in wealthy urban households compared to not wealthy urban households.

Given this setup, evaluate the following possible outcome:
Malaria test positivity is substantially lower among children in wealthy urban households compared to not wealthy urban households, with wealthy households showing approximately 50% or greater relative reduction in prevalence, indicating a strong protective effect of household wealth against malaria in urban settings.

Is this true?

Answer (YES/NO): YES